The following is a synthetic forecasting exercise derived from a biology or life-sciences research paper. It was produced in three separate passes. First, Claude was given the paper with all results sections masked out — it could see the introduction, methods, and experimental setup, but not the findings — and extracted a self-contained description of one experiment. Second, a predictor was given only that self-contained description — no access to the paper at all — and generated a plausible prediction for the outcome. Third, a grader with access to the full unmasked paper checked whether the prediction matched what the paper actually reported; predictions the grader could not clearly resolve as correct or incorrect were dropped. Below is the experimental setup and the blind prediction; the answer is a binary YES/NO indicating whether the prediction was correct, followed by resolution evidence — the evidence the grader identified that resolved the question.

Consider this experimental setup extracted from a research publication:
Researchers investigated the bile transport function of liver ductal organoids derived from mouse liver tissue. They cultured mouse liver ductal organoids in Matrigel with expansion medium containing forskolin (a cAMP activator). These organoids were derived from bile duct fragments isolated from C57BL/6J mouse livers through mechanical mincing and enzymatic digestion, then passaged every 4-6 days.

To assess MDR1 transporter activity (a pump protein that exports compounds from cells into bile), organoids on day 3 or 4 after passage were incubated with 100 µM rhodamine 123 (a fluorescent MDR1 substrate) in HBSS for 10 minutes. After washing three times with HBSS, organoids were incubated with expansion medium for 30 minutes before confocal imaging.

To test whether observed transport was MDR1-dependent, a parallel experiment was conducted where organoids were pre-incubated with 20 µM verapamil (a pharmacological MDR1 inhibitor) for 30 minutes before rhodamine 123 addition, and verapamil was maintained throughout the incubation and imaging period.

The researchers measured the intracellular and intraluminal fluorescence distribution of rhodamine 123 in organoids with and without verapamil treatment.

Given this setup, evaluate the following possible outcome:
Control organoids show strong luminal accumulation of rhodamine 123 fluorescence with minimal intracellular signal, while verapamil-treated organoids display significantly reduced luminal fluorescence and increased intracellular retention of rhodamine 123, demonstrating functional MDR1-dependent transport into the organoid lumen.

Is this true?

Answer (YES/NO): YES